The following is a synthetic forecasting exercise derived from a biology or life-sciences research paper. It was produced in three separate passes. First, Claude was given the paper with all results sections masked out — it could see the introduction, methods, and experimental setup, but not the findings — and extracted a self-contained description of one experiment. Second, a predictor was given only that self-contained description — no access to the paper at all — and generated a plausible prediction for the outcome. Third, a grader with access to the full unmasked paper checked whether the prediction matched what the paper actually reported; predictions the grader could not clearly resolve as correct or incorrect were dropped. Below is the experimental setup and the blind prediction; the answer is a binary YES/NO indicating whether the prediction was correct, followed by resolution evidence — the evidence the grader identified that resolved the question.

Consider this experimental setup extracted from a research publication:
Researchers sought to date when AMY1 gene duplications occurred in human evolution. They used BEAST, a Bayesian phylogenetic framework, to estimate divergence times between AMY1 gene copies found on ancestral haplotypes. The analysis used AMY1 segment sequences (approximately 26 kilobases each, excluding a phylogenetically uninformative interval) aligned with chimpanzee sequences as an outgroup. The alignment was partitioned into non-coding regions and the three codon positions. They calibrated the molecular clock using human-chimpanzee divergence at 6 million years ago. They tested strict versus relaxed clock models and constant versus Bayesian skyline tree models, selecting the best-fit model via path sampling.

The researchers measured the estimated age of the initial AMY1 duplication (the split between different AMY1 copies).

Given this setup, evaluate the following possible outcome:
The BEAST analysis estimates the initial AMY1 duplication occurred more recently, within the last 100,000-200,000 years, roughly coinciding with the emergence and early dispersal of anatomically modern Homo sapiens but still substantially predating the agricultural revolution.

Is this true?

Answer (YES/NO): NO